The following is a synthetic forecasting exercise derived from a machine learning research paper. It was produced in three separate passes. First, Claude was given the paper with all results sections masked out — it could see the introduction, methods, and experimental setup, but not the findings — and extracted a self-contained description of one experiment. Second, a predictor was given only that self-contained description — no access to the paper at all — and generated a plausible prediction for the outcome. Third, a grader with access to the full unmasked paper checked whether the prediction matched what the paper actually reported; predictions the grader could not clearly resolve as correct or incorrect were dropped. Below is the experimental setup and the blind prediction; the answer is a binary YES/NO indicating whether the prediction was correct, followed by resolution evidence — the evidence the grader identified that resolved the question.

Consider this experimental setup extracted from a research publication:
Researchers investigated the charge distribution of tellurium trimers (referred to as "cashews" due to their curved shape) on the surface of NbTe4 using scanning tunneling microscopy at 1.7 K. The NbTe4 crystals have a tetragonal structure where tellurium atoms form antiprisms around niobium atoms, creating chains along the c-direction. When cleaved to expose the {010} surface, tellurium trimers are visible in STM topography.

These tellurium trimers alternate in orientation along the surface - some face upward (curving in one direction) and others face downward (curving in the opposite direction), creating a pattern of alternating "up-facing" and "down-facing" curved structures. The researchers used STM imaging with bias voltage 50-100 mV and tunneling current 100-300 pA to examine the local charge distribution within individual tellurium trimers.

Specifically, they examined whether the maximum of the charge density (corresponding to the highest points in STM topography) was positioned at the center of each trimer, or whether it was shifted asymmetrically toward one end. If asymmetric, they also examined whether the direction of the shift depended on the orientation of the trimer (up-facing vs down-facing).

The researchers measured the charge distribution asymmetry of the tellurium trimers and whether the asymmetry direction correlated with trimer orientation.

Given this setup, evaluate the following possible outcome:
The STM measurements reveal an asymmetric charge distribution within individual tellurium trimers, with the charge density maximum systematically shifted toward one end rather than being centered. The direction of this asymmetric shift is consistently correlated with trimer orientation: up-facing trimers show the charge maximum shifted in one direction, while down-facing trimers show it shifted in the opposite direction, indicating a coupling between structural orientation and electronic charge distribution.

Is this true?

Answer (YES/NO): NO